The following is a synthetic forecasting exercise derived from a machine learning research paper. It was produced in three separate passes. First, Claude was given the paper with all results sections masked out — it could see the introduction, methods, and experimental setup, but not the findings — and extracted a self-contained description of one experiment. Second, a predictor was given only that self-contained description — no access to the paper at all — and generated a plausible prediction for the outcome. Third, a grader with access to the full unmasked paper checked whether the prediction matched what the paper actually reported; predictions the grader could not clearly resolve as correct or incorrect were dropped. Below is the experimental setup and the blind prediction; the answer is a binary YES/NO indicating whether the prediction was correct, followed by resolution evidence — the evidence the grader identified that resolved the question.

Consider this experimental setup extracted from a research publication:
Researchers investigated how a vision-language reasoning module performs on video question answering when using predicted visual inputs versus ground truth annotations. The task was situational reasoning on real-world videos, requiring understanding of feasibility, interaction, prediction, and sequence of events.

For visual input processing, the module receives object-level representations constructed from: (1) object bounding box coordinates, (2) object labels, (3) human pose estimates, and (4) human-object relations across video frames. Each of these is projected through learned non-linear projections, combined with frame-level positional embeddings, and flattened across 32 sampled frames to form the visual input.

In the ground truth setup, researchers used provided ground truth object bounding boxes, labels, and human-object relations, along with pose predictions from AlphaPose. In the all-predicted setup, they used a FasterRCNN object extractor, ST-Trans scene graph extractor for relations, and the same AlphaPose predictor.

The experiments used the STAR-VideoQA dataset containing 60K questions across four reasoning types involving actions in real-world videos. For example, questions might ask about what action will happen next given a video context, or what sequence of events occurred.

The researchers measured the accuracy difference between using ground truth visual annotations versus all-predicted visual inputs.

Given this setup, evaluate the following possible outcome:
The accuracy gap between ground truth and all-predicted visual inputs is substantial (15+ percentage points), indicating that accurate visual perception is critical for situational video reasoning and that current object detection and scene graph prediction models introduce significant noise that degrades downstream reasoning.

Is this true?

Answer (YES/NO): NO